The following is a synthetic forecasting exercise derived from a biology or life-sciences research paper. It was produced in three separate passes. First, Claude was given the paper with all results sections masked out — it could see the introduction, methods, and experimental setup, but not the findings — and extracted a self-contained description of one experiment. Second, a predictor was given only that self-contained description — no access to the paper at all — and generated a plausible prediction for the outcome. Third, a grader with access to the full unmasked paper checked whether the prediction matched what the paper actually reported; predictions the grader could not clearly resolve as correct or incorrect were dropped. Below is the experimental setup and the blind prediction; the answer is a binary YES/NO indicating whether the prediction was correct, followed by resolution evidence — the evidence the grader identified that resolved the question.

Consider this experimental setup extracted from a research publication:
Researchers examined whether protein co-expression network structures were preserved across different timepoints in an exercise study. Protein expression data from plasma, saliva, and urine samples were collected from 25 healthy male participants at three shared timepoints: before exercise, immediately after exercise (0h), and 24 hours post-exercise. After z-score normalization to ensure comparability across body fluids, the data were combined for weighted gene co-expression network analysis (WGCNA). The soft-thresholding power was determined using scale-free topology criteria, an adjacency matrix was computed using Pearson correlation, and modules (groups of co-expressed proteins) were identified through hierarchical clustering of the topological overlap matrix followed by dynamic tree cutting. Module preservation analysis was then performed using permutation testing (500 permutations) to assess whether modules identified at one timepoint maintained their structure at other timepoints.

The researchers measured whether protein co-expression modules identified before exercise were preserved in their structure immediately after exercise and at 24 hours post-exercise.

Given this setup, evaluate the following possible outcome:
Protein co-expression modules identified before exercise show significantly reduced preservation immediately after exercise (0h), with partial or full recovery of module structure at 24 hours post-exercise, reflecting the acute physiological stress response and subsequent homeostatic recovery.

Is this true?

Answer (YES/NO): NO